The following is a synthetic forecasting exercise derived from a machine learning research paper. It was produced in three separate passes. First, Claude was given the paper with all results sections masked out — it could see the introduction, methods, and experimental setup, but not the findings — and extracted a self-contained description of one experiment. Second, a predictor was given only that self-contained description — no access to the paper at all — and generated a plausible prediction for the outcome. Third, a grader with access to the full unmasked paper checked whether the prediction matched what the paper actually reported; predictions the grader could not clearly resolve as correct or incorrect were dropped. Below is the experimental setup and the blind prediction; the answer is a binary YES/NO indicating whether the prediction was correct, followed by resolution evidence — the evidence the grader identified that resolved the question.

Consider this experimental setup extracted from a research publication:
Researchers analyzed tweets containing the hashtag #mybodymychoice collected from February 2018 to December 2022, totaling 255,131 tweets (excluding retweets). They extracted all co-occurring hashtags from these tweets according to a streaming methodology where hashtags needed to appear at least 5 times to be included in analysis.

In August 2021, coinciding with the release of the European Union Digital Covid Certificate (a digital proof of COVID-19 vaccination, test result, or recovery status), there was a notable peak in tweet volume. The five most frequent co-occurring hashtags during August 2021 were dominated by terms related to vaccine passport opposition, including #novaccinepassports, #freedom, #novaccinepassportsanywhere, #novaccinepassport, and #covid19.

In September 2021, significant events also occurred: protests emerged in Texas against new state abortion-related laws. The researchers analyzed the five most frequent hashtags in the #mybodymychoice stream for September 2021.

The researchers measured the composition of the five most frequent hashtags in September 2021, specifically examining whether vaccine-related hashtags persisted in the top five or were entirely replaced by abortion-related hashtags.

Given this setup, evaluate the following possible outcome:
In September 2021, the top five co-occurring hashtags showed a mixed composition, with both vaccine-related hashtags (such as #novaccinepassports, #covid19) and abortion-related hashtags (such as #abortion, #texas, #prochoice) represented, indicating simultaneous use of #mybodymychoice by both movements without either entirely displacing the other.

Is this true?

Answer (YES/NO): NO